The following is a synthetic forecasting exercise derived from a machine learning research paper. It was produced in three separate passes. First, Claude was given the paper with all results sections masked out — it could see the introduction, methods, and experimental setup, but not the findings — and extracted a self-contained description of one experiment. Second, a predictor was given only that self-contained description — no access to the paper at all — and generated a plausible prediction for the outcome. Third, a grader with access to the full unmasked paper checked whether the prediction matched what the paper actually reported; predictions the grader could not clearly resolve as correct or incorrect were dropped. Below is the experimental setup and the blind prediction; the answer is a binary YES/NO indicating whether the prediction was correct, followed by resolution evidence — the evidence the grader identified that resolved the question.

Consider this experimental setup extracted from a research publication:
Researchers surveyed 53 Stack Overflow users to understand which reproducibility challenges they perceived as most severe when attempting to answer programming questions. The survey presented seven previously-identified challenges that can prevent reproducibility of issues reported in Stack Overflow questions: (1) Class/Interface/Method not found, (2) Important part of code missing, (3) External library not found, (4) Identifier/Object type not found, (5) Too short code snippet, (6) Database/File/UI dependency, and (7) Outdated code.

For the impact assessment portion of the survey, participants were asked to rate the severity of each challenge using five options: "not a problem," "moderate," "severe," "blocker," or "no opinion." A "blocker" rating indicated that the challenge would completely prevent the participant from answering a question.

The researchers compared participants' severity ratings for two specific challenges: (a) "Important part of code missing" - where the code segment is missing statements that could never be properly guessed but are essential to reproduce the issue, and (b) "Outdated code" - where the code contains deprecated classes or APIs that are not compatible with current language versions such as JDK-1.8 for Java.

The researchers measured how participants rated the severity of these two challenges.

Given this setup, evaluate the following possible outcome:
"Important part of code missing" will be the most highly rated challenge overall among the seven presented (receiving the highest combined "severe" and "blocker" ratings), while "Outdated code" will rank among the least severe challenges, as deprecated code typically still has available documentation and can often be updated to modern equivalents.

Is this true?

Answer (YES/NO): NO